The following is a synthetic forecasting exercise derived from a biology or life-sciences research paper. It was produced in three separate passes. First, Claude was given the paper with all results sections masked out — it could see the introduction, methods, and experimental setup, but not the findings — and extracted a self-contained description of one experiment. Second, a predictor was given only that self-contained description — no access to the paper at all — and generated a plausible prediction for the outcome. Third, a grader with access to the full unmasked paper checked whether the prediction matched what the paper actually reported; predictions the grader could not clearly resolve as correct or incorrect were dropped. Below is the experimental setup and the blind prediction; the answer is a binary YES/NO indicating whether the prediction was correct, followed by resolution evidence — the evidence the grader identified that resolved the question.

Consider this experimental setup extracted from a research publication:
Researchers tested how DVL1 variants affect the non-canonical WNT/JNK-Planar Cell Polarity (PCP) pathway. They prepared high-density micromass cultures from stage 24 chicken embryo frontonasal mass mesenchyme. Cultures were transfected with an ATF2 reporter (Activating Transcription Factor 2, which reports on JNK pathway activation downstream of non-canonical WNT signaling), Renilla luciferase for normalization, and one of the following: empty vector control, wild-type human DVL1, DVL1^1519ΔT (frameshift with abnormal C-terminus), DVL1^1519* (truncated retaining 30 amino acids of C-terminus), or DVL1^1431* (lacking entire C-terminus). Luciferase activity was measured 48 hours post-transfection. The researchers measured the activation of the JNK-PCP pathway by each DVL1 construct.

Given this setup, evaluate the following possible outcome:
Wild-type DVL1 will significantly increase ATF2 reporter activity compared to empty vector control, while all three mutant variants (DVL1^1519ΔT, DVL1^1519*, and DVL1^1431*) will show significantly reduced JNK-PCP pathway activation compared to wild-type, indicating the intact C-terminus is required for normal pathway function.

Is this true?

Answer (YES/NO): YES